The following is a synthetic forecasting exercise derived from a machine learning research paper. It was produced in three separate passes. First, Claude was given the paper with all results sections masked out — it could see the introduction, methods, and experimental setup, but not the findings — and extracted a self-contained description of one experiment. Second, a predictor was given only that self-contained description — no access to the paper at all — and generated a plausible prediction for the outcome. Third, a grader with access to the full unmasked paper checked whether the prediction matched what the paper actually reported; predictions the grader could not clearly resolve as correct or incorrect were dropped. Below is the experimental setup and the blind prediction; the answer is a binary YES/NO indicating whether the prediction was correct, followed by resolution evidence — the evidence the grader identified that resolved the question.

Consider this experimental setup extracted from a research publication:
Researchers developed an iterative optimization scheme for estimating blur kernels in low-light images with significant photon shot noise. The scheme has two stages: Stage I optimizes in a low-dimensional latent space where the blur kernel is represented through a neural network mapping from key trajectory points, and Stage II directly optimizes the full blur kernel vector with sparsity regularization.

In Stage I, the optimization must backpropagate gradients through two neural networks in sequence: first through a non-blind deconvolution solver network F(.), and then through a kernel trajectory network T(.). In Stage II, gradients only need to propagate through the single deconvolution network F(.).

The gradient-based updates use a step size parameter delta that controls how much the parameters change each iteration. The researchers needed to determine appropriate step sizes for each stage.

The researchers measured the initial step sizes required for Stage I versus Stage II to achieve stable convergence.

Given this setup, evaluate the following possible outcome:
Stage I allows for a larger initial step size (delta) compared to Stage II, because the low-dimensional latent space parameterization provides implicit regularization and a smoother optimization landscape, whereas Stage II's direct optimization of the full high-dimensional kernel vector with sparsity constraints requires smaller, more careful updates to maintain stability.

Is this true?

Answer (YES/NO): NO